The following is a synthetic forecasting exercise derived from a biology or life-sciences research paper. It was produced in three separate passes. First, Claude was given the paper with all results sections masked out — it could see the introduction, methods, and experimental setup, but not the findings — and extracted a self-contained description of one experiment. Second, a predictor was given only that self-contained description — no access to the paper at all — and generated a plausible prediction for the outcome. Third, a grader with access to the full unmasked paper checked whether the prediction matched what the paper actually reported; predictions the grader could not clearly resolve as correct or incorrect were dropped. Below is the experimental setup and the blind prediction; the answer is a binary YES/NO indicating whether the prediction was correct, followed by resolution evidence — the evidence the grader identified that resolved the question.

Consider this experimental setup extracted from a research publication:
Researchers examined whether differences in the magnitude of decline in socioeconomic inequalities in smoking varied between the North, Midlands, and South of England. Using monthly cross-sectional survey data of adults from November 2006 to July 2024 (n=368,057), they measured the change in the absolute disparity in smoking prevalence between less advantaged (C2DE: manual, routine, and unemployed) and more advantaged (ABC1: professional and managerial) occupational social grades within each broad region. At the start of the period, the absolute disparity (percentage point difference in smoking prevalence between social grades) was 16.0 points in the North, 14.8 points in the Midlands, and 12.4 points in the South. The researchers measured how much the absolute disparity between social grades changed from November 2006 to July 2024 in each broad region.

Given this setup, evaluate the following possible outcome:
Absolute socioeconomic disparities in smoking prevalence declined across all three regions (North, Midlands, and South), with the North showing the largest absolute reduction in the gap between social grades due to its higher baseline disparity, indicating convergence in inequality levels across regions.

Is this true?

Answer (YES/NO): YES